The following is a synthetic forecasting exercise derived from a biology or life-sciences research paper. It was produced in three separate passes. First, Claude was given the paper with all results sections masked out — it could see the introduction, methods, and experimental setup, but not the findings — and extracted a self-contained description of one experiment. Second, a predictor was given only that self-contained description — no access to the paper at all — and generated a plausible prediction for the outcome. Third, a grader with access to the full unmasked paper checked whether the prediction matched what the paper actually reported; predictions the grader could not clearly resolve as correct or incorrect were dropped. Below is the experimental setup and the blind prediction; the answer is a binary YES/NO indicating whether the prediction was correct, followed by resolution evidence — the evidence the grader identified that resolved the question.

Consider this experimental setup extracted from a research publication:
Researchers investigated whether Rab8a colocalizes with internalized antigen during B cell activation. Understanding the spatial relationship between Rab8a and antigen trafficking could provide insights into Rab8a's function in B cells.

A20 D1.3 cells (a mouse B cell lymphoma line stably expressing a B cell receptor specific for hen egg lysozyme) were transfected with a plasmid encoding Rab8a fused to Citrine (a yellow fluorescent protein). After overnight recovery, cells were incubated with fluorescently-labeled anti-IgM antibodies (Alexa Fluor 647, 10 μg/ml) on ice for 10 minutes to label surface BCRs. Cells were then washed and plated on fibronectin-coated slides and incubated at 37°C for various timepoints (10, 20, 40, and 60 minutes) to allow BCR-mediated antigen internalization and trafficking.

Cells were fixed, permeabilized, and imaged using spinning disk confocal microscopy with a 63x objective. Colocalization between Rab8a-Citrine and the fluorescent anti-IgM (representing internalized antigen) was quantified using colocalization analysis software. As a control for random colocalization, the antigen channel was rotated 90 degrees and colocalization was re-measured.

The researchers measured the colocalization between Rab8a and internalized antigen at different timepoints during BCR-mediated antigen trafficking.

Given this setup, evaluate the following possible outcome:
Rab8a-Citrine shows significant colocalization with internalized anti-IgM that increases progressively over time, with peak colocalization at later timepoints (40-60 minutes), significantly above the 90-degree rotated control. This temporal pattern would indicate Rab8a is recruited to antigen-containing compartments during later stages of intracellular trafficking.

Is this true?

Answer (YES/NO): NO